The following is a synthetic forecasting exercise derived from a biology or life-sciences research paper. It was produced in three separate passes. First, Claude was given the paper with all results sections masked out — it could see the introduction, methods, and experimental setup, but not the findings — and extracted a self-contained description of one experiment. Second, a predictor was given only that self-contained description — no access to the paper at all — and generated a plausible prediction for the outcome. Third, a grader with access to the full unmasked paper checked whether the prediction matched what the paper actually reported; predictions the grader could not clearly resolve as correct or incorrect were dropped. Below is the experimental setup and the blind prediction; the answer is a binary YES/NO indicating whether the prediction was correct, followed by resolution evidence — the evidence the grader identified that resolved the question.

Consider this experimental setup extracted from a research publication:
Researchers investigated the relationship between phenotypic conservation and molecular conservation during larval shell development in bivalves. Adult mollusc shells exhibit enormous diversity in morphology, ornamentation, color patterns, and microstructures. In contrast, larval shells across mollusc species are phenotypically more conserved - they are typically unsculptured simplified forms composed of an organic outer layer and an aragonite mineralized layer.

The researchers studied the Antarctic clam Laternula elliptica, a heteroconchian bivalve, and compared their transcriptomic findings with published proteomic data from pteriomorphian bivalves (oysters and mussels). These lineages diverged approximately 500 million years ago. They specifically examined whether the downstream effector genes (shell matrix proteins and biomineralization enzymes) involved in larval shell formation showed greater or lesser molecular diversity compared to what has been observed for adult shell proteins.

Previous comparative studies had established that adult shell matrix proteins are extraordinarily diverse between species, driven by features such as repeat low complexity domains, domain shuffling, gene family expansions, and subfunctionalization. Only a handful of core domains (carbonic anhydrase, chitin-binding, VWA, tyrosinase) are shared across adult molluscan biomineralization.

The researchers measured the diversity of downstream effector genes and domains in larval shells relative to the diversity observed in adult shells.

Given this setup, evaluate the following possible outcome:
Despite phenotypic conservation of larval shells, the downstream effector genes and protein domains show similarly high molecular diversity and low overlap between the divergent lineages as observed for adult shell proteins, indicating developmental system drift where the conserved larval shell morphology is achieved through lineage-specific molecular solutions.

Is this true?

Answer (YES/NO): YES